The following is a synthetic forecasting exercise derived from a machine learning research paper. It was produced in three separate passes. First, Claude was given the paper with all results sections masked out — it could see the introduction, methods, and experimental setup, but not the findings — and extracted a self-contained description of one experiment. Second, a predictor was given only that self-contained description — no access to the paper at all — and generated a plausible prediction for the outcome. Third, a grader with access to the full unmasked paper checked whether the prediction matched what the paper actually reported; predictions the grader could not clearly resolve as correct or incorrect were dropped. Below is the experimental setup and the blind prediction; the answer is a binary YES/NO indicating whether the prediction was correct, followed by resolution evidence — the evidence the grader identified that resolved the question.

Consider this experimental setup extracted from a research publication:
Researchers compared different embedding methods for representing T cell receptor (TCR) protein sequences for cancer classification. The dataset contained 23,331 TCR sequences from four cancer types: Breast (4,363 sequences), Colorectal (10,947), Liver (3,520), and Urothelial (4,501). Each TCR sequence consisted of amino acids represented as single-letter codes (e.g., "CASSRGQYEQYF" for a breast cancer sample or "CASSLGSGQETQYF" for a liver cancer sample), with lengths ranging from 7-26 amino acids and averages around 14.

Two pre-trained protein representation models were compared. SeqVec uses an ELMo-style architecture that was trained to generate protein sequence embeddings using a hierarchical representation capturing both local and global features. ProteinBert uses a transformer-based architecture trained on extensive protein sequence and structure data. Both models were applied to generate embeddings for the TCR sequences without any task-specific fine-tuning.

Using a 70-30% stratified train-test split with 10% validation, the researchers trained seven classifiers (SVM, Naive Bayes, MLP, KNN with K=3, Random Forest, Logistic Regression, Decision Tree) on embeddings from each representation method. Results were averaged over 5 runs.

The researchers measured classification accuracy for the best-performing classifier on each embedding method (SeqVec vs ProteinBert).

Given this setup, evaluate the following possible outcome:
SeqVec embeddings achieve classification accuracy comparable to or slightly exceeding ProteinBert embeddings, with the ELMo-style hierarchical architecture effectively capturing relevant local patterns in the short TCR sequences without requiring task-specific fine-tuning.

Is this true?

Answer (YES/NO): NO